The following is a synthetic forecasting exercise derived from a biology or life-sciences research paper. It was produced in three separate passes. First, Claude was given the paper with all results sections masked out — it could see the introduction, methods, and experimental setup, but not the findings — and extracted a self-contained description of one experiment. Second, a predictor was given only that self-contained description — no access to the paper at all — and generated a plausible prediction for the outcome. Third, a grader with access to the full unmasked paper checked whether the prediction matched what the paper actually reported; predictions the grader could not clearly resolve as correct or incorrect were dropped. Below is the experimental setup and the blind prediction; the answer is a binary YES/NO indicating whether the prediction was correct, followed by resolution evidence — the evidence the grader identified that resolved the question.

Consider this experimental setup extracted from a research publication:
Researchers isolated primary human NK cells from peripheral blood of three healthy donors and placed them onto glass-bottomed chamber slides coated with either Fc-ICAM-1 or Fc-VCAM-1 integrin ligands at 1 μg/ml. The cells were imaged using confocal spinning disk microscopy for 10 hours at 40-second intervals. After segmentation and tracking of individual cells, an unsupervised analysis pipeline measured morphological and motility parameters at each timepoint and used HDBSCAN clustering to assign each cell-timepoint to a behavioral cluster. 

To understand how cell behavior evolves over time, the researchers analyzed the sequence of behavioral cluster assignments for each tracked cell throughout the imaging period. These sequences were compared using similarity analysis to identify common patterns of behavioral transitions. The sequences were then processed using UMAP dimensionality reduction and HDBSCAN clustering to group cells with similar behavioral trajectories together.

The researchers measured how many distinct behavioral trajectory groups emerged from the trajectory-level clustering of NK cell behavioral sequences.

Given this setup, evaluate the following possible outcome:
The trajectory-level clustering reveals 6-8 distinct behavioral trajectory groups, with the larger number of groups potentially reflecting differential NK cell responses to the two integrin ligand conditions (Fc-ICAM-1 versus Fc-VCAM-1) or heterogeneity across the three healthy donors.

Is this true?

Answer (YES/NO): NO